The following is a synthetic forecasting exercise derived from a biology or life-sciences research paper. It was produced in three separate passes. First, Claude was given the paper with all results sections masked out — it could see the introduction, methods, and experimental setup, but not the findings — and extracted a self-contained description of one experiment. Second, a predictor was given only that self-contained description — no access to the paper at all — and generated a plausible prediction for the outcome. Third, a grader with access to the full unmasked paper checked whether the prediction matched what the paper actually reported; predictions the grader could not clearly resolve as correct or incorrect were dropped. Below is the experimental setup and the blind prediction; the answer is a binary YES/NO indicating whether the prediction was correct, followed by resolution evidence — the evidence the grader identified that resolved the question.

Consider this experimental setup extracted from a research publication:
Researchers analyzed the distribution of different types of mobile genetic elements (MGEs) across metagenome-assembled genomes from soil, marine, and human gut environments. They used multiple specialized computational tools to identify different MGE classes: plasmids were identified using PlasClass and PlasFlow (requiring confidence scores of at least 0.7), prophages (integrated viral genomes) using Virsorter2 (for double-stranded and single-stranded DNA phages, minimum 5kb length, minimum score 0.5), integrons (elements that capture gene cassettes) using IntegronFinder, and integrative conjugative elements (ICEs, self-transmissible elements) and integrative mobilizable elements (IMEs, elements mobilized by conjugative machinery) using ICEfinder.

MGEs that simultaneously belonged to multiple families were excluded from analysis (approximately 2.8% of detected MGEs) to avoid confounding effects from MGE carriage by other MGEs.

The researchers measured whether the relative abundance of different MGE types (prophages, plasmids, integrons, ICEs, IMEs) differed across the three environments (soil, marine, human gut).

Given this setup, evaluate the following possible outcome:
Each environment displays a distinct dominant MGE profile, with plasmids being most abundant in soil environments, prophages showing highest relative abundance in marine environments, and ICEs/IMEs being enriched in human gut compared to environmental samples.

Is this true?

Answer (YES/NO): NO